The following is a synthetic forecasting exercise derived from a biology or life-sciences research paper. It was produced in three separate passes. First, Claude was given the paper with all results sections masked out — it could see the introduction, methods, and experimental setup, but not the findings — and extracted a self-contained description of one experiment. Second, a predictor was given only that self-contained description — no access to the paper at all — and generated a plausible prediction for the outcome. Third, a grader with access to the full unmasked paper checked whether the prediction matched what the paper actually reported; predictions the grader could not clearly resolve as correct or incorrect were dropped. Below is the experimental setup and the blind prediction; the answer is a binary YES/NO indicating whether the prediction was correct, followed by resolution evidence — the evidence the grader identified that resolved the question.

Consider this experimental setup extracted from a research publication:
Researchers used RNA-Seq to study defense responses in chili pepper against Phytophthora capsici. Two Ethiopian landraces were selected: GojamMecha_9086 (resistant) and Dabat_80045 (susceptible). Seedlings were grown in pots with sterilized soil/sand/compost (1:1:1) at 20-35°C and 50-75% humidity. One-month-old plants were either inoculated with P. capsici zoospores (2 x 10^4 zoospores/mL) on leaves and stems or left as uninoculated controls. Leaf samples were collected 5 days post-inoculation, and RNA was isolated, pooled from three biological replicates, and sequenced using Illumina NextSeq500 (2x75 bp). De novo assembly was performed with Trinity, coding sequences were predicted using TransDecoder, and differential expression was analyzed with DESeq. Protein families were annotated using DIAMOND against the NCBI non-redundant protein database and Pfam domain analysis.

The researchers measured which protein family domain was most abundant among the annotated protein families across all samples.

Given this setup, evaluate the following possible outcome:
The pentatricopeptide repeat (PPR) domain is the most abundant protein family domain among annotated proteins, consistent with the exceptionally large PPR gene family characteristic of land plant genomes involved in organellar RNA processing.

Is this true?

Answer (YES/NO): NO